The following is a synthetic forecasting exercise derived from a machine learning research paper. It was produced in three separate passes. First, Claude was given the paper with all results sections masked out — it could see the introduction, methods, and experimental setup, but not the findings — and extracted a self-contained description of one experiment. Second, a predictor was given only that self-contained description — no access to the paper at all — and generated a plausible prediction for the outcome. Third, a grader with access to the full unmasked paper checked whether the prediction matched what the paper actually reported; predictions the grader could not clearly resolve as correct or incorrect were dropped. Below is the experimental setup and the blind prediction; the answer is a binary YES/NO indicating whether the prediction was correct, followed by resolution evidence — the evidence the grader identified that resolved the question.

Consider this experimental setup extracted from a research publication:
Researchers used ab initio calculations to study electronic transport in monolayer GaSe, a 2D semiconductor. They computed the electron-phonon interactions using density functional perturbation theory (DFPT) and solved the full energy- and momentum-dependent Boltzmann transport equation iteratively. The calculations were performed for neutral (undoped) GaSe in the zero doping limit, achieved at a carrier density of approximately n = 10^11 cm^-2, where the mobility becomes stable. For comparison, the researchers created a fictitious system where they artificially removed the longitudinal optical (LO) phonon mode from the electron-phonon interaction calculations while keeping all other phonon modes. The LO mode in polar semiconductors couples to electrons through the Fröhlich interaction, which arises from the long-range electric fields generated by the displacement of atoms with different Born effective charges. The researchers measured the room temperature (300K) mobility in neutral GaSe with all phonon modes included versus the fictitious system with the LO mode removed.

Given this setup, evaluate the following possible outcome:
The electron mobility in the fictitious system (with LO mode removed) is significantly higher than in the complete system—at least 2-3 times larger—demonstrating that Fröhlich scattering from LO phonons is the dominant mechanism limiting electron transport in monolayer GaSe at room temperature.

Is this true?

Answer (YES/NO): YES